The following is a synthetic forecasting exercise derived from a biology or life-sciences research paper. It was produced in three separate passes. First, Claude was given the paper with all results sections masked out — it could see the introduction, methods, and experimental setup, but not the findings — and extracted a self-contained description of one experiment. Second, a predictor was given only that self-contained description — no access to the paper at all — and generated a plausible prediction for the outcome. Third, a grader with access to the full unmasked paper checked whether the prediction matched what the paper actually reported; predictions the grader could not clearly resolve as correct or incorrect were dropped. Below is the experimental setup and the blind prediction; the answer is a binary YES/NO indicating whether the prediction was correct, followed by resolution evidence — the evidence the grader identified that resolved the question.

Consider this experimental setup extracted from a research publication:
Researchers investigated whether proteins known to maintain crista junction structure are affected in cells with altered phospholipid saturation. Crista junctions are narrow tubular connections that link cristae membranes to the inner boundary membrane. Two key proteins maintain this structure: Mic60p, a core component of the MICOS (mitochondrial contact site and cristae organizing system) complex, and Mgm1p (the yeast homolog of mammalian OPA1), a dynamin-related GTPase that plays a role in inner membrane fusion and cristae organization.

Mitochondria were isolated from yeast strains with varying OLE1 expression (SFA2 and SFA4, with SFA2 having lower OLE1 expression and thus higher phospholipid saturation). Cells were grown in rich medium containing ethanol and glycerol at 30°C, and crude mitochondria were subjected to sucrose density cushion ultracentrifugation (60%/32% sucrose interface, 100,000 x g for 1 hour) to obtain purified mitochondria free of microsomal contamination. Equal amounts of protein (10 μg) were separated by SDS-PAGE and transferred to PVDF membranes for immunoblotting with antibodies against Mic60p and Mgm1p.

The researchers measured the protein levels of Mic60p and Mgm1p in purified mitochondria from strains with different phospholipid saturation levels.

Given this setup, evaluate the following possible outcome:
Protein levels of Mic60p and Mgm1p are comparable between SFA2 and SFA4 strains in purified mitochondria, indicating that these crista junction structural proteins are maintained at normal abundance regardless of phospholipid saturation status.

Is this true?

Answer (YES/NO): YES